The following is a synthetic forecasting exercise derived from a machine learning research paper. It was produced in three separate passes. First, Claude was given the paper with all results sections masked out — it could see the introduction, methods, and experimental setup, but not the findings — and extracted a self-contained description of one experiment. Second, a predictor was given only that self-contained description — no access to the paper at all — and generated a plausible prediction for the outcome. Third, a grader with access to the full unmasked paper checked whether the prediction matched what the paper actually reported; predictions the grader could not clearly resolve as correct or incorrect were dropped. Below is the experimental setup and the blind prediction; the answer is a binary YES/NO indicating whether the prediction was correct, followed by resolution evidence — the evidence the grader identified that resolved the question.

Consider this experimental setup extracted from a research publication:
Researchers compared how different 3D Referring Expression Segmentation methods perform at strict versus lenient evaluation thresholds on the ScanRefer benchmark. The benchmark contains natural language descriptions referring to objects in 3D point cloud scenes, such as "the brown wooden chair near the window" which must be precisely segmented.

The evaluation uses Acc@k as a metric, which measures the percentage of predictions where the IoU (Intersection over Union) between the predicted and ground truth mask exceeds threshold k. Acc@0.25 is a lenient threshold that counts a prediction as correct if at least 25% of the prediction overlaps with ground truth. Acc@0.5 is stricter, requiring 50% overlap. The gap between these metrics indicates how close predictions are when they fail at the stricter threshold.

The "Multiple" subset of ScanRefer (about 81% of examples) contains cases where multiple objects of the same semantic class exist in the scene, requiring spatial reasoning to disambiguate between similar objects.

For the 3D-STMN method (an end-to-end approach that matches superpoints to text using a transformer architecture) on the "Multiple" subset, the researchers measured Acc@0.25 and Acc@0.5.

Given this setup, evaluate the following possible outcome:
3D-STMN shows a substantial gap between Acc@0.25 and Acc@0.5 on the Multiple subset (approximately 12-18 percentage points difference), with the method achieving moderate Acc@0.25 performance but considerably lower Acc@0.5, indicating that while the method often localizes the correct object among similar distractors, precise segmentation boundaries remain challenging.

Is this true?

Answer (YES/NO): YES